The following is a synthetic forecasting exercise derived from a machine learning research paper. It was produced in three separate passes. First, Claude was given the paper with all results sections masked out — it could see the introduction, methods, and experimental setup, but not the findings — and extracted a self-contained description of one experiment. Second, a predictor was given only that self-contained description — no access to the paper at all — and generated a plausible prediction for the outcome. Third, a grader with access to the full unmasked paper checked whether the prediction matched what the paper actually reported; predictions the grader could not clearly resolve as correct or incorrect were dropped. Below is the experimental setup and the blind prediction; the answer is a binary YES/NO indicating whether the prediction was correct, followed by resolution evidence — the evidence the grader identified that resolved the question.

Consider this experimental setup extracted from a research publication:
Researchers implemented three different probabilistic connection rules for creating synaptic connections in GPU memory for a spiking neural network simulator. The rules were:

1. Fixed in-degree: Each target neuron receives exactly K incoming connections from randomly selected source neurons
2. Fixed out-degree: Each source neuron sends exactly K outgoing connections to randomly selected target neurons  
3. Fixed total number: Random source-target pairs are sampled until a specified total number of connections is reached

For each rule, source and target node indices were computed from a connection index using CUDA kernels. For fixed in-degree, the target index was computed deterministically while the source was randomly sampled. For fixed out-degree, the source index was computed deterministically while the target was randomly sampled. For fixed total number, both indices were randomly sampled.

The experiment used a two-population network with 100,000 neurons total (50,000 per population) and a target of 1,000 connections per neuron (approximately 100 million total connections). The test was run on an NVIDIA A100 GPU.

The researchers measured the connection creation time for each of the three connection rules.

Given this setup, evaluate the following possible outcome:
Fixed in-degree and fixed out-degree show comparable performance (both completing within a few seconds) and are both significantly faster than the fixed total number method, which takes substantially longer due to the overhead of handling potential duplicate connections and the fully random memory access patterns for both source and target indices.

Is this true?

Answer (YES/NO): NO